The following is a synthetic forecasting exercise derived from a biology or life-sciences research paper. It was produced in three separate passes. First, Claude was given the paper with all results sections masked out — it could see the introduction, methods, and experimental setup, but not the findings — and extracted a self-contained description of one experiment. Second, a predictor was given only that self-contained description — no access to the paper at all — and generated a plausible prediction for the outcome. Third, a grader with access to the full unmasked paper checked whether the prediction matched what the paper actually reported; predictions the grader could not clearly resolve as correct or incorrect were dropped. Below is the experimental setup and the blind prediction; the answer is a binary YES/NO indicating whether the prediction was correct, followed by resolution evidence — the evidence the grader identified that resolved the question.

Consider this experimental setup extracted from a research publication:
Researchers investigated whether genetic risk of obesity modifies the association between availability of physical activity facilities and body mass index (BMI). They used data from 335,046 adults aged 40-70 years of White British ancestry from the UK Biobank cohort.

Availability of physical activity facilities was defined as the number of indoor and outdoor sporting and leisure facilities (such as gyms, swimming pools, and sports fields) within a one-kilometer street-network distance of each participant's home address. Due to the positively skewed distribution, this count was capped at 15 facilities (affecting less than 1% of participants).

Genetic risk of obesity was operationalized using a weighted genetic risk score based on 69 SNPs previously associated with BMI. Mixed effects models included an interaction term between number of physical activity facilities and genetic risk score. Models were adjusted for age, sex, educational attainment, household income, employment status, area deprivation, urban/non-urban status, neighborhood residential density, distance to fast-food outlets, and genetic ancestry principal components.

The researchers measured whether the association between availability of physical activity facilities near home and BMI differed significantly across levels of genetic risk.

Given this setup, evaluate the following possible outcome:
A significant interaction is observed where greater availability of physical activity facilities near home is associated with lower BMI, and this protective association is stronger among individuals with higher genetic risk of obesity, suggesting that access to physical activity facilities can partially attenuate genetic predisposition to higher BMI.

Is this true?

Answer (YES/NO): NO